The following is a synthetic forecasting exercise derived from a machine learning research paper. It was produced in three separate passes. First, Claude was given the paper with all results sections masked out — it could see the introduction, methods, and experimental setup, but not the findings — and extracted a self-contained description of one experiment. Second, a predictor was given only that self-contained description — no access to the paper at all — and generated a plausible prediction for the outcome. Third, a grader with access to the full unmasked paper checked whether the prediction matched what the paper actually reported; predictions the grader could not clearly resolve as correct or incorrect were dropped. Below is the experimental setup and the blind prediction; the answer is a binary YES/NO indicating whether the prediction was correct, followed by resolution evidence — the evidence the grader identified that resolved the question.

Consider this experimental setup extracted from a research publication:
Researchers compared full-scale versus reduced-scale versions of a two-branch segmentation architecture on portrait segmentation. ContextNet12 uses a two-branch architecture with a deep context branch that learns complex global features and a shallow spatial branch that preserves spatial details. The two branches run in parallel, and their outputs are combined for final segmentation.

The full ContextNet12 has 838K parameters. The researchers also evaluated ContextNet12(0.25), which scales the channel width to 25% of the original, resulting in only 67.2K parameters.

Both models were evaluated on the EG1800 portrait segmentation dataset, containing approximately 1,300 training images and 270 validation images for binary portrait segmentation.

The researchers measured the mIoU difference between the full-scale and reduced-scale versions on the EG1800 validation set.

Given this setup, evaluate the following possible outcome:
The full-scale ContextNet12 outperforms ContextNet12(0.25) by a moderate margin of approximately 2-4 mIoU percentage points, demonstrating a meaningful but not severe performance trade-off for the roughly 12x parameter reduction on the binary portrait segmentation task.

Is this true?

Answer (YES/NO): YES